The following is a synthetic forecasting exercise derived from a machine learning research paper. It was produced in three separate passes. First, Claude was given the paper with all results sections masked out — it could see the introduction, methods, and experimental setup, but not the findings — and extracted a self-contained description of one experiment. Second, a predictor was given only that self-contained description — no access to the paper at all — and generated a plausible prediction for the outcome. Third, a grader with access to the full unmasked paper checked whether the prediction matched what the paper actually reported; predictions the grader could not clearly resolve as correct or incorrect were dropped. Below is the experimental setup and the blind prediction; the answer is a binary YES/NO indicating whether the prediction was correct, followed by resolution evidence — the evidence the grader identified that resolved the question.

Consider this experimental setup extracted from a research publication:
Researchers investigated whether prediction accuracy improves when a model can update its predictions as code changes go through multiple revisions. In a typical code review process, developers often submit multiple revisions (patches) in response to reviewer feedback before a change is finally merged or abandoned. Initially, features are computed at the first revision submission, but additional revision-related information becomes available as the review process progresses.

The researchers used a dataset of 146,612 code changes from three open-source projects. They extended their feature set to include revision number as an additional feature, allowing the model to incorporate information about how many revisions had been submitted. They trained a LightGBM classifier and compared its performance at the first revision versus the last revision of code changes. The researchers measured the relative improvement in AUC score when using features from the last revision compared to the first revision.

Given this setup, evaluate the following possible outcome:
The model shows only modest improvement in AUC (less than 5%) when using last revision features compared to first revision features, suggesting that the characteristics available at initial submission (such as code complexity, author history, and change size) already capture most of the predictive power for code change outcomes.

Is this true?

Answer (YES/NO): NO